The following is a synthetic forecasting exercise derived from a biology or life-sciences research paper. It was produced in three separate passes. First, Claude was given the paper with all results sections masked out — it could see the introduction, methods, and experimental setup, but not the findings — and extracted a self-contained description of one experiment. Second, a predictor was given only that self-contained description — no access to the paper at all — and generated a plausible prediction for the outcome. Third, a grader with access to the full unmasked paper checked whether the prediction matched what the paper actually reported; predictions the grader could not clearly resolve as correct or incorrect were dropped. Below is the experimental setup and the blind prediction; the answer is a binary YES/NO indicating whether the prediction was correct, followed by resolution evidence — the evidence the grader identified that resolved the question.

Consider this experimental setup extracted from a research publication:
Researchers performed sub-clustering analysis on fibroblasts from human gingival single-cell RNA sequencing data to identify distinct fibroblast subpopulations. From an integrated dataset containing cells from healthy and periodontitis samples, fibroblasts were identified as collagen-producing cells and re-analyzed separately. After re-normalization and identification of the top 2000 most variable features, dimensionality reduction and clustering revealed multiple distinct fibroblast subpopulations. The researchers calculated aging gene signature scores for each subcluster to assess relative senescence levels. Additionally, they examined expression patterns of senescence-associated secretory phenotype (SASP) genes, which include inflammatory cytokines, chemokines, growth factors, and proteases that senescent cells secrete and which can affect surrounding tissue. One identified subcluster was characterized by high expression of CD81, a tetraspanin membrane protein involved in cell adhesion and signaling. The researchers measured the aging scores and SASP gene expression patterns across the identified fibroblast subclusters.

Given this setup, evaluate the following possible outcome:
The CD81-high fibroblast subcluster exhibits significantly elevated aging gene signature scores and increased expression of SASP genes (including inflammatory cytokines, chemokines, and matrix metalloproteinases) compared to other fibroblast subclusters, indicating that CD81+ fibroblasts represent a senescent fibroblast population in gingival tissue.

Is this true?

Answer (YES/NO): YES